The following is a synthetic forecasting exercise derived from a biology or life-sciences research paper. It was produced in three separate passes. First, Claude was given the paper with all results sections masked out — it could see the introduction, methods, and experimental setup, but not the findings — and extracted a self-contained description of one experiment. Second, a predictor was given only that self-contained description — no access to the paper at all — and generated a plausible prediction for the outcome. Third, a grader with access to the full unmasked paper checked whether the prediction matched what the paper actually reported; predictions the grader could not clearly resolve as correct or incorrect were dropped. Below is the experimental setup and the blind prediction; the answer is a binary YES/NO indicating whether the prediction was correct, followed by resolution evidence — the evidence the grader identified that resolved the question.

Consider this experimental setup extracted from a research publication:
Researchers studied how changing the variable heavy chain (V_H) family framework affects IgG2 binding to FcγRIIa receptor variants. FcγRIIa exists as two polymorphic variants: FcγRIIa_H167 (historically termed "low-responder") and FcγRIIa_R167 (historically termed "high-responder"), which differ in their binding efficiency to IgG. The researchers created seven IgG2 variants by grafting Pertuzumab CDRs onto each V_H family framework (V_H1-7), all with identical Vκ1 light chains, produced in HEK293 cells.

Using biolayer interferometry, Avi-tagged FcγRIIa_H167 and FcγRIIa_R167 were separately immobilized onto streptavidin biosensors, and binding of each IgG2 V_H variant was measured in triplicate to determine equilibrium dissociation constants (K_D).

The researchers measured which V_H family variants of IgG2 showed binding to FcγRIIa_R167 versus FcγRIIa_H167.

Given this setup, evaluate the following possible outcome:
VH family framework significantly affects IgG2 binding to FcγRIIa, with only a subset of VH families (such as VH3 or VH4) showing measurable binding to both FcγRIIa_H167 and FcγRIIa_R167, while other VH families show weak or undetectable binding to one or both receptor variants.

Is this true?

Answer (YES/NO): NO